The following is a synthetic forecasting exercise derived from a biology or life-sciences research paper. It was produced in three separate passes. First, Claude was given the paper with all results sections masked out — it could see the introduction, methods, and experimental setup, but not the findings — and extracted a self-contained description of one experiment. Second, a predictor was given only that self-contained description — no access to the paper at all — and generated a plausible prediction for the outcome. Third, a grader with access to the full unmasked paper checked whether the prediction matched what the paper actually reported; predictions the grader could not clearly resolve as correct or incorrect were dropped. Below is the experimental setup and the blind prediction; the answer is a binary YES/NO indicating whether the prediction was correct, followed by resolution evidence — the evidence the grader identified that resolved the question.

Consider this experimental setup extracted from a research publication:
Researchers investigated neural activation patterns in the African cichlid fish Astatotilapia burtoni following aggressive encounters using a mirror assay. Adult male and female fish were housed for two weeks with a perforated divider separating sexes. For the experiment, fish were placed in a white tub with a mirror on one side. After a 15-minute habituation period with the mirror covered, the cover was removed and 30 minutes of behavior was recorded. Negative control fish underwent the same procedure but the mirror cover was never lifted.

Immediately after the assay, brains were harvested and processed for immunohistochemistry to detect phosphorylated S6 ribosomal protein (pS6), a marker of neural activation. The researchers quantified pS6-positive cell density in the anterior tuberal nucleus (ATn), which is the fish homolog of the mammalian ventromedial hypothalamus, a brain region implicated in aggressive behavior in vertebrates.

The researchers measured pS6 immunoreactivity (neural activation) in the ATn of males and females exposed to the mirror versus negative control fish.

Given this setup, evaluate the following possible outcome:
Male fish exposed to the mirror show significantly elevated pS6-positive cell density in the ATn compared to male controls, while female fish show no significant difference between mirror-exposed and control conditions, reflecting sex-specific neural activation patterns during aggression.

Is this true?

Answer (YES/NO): YES